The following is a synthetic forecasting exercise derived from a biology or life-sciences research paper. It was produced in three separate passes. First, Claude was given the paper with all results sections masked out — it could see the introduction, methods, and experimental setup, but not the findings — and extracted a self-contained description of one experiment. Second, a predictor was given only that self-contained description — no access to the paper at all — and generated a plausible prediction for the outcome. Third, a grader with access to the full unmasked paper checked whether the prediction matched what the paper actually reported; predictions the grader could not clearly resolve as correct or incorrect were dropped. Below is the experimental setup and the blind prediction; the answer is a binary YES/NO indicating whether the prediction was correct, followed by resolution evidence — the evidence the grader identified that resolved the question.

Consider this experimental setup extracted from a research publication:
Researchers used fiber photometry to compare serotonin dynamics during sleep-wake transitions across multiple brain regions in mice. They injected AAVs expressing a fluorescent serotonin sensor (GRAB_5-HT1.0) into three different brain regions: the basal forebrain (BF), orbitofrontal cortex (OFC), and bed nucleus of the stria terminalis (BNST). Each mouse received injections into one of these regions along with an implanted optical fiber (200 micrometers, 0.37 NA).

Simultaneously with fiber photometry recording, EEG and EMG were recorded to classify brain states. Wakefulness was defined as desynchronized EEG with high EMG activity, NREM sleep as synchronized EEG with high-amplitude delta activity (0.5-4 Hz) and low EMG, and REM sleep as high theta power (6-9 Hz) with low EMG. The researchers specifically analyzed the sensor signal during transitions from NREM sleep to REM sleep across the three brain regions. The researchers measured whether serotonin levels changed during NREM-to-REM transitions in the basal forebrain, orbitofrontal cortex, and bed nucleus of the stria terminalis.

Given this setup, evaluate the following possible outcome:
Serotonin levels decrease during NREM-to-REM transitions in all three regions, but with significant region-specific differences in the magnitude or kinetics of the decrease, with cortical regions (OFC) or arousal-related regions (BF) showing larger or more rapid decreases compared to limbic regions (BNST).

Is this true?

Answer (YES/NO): NO